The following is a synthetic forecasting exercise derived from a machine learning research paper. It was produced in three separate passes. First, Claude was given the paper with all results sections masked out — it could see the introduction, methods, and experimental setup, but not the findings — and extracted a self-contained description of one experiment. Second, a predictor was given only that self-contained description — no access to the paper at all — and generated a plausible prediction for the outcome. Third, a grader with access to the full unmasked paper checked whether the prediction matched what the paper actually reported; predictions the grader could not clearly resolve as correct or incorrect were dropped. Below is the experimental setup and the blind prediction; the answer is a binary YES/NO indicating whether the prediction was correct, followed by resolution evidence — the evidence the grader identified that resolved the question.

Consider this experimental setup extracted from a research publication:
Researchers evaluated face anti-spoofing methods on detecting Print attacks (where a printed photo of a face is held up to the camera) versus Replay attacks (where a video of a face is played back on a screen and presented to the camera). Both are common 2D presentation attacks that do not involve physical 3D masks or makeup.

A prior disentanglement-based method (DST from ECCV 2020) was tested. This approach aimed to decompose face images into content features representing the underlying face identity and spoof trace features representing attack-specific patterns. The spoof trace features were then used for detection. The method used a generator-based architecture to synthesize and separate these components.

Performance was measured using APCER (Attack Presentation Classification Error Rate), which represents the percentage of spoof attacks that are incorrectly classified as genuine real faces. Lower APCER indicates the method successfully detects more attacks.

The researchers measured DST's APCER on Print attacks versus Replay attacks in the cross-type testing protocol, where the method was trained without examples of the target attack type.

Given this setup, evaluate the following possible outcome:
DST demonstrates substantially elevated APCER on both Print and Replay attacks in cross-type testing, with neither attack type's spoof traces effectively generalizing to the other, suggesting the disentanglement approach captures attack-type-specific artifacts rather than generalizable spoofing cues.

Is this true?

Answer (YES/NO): NO